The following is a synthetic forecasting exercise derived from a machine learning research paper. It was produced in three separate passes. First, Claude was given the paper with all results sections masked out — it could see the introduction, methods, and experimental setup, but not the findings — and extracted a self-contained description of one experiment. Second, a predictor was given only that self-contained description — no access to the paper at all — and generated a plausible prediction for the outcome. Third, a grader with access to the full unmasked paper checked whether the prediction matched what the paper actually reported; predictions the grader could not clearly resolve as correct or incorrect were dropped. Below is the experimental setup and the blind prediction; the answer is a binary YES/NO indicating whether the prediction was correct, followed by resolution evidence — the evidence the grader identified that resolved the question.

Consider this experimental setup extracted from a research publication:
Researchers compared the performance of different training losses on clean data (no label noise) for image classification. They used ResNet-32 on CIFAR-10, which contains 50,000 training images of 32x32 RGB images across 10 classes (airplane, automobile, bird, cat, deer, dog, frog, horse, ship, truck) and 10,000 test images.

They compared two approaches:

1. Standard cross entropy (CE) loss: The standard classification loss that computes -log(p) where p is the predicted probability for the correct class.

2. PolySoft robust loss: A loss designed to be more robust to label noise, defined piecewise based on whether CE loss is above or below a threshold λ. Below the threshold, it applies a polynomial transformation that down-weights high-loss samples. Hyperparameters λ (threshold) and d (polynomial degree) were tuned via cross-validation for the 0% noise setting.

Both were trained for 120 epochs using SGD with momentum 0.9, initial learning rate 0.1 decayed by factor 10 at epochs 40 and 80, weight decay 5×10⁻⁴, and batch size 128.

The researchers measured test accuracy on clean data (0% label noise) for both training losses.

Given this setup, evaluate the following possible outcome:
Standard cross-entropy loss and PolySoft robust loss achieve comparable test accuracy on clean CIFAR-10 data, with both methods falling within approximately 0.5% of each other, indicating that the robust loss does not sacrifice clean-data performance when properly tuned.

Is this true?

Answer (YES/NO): NO